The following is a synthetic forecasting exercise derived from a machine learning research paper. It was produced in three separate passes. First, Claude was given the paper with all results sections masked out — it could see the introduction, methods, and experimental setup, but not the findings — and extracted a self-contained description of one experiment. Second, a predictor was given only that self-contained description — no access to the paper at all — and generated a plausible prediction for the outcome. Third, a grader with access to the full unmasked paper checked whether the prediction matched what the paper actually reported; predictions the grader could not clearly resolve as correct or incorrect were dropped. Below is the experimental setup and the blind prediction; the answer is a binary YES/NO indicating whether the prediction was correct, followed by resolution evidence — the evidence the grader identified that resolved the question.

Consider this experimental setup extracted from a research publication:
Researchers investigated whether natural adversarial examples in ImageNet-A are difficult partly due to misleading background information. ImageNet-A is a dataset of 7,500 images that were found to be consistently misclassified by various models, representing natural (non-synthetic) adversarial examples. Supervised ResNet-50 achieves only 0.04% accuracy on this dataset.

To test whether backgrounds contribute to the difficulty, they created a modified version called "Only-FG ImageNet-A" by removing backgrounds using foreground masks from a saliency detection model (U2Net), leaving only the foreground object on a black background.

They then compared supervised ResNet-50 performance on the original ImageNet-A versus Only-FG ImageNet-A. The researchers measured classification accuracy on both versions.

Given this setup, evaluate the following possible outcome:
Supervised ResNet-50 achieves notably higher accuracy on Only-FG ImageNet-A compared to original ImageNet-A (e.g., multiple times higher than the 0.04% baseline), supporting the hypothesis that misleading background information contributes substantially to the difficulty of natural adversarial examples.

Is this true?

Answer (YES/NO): YES